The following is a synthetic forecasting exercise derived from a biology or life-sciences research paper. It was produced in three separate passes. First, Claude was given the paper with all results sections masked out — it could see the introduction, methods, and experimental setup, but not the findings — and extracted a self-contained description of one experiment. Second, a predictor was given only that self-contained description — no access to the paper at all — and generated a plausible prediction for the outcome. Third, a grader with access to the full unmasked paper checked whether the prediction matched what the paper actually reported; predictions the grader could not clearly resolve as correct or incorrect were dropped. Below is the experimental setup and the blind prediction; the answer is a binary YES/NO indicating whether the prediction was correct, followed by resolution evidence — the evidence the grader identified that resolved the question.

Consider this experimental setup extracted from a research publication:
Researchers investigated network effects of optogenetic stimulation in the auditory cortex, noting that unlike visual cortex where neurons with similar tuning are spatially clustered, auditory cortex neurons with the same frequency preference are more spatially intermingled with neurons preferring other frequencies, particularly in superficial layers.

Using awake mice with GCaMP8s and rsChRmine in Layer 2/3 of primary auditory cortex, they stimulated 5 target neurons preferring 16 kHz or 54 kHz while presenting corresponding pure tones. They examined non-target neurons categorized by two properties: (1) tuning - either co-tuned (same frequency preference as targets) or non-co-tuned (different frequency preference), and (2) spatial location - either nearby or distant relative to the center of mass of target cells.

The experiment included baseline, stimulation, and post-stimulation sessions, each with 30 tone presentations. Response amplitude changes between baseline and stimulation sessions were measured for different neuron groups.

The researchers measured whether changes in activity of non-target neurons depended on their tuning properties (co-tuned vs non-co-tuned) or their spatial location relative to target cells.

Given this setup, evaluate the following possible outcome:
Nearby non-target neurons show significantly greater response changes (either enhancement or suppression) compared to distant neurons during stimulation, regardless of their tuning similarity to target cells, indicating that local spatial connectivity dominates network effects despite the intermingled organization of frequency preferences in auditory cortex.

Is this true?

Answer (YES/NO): NO